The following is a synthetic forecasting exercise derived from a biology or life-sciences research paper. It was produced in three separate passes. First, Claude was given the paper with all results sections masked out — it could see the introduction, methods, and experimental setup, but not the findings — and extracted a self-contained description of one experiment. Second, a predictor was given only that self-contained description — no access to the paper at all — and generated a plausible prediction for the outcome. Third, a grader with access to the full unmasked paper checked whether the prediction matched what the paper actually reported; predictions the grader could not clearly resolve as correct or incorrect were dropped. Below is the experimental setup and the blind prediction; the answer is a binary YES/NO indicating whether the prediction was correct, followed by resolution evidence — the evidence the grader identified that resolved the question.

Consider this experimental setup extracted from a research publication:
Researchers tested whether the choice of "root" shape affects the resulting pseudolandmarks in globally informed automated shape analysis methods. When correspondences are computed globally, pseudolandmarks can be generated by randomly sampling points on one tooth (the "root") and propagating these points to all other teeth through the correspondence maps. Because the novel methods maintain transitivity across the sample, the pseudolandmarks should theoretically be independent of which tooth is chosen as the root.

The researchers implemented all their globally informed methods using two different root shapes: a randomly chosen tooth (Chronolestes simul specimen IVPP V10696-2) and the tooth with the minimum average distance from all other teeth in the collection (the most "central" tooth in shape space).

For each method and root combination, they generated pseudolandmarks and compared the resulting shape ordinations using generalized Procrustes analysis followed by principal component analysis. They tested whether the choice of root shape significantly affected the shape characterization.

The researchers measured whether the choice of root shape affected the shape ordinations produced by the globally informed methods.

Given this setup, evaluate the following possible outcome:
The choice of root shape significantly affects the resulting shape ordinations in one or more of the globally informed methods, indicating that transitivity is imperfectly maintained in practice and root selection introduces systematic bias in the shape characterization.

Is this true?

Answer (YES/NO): NO